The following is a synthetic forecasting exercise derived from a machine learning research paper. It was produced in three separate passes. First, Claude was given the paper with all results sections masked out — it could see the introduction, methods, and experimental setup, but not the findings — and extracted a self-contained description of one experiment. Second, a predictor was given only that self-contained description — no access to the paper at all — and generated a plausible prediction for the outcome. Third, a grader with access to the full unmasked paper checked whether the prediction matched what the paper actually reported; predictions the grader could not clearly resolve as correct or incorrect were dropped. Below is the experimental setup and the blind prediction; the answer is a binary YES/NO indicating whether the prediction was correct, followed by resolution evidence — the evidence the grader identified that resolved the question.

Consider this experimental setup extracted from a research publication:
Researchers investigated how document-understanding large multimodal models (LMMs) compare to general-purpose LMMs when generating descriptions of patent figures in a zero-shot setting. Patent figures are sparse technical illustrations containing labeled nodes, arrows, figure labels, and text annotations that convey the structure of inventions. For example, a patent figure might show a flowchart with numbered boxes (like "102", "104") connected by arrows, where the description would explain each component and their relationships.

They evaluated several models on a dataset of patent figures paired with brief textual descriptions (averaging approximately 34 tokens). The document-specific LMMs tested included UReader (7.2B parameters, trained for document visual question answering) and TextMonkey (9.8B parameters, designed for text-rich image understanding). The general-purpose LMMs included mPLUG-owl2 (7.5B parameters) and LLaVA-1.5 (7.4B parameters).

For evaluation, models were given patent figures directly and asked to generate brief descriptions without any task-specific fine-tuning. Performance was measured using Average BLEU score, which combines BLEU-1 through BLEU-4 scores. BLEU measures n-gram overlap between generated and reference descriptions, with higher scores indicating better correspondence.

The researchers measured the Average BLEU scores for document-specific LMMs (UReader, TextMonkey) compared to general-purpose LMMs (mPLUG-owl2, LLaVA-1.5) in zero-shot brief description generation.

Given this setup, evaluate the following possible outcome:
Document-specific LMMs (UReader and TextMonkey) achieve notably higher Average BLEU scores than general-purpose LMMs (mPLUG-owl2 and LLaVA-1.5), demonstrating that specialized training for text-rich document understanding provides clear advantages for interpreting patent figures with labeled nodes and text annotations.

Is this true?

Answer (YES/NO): NO